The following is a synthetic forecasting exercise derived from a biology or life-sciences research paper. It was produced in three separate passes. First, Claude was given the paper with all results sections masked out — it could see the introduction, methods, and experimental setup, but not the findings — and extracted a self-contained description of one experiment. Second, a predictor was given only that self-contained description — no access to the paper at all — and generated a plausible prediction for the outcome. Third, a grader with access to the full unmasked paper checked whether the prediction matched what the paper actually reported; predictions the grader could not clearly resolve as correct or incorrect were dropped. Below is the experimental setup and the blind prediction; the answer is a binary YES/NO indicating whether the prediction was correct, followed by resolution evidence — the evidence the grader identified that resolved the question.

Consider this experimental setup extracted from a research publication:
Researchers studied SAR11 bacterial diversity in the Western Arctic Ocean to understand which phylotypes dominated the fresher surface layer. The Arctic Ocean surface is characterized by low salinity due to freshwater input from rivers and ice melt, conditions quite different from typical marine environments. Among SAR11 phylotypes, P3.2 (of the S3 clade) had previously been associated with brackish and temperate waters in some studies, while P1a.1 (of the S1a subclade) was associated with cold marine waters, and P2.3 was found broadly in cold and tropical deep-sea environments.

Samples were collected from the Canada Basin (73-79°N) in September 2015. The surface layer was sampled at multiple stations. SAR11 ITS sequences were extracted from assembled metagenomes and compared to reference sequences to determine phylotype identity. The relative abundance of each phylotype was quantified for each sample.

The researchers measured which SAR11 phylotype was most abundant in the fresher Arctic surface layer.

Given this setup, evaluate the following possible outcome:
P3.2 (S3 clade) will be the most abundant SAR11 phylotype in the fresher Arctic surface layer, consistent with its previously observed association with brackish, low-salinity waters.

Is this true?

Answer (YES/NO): YES